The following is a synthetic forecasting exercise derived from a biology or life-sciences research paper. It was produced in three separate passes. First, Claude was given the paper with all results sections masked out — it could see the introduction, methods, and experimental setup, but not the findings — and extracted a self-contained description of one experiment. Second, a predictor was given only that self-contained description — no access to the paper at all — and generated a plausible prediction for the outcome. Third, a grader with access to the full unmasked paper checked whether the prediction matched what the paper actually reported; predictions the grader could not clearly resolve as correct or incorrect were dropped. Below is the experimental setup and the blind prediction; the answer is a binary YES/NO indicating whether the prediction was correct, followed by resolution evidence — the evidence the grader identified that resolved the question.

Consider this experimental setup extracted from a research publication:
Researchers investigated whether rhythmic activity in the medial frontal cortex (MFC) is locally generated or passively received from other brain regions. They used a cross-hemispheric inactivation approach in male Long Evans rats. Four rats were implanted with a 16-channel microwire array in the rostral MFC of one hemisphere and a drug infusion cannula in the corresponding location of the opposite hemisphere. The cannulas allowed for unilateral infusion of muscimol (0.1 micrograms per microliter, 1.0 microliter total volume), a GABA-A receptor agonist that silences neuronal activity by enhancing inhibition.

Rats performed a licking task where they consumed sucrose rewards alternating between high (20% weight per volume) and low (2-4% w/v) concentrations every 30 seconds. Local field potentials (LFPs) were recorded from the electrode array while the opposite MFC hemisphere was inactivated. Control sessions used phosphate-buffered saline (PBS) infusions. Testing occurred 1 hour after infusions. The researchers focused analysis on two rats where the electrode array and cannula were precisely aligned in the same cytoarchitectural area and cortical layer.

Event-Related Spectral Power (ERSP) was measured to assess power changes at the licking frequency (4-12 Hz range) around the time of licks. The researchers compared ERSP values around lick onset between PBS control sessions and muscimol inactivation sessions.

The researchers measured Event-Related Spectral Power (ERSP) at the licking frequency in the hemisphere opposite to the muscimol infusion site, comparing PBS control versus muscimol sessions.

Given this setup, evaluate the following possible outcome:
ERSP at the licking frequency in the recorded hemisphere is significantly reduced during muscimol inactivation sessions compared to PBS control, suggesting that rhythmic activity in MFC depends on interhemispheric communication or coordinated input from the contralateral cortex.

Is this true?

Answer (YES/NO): YES